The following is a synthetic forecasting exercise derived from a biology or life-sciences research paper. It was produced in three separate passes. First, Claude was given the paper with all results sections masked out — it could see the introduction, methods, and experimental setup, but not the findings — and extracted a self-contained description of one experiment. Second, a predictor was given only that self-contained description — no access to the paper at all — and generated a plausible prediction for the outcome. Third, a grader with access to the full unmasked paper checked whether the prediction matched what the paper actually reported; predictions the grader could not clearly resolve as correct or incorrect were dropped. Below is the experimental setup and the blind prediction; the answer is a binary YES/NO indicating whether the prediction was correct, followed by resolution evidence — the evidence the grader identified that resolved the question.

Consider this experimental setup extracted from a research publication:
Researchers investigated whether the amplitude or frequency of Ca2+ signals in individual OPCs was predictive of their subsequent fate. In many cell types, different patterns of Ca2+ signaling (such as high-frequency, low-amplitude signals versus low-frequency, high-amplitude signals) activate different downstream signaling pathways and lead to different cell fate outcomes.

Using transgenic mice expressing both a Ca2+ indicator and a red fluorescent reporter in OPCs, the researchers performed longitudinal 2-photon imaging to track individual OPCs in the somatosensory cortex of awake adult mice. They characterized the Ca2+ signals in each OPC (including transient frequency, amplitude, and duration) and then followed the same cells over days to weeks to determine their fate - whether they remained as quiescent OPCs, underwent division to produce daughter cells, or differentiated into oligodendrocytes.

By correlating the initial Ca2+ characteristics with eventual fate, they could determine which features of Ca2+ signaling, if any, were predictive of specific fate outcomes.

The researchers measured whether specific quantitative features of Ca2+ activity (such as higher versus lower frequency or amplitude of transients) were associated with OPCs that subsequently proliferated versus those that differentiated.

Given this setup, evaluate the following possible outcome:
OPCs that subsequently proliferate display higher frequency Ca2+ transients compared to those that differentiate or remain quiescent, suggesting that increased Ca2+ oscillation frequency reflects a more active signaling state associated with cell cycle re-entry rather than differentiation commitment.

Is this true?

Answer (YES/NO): NO